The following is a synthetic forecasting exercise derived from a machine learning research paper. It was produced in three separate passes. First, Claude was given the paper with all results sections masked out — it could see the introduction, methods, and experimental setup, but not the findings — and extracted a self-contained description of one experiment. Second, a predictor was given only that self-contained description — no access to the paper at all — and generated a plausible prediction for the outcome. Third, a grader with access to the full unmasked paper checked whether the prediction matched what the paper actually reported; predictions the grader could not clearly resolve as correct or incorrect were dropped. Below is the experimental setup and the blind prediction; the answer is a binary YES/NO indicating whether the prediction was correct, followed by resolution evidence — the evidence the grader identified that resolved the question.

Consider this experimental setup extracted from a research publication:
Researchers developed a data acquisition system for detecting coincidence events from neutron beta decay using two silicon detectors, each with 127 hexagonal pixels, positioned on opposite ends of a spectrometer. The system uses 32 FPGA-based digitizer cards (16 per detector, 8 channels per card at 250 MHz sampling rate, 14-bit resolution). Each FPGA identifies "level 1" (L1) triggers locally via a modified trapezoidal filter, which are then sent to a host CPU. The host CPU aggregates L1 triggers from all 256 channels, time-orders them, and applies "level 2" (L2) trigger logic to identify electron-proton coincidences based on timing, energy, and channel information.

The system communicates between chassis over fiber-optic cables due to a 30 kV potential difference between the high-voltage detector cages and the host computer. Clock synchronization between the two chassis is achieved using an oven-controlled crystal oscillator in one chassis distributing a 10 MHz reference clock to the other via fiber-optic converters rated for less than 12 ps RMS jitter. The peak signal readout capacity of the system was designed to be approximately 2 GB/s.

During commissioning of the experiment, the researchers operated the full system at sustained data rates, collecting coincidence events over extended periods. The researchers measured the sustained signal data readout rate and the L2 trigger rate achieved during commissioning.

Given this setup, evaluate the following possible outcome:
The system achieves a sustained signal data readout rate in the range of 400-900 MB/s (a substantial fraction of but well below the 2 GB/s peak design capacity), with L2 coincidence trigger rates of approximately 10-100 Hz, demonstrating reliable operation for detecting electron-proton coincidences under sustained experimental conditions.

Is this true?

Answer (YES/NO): NO